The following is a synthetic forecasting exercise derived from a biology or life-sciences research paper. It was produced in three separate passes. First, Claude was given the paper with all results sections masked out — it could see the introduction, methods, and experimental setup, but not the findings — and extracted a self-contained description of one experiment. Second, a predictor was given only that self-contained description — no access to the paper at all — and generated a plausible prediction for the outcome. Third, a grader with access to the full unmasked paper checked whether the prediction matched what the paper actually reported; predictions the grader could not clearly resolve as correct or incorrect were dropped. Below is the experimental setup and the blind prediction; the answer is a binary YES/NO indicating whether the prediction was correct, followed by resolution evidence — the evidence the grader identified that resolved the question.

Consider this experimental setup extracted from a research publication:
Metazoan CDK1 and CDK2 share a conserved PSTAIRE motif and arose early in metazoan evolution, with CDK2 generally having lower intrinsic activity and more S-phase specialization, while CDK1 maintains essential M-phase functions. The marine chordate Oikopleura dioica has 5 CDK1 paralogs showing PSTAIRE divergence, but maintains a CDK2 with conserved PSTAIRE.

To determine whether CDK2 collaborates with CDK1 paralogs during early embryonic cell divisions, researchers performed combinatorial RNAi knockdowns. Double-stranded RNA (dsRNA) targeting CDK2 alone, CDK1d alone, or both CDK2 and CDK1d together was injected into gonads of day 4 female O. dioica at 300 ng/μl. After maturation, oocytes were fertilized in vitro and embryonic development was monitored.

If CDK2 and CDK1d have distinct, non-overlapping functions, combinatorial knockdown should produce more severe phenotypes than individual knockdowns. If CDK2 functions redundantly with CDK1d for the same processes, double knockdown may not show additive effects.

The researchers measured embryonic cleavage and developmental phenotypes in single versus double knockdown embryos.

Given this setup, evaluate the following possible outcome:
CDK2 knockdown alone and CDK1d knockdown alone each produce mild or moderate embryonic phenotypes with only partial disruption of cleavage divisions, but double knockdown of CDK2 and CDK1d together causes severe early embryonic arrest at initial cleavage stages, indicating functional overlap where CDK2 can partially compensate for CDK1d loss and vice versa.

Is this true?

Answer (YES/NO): NO